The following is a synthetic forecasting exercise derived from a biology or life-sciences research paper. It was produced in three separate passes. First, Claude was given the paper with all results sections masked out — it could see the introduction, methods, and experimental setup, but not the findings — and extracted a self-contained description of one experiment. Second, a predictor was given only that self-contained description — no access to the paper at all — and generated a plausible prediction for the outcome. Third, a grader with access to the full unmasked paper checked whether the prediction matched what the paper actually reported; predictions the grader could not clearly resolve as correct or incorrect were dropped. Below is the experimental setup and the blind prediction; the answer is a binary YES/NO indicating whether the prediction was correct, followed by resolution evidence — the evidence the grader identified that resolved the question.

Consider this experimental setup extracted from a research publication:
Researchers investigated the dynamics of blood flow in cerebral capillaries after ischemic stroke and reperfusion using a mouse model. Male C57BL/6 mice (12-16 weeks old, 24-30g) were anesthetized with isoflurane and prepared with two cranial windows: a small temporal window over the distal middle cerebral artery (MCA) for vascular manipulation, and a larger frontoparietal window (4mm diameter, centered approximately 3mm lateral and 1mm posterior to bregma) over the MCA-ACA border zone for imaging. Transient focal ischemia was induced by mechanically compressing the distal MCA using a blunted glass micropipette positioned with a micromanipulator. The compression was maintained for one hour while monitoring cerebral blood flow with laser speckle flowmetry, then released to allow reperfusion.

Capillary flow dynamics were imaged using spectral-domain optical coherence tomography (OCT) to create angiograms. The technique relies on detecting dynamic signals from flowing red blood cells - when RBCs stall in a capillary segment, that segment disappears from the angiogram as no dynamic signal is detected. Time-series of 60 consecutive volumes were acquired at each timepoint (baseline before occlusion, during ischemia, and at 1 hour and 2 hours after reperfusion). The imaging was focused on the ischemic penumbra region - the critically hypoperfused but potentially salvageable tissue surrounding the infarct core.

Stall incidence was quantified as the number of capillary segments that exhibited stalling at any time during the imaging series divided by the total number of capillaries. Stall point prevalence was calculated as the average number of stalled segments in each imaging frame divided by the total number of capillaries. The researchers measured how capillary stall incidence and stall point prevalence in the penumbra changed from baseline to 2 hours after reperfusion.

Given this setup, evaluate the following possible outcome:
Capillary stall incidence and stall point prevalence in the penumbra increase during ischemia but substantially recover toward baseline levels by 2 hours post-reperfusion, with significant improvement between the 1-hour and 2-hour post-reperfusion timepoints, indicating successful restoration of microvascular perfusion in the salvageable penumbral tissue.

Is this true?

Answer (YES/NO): NO